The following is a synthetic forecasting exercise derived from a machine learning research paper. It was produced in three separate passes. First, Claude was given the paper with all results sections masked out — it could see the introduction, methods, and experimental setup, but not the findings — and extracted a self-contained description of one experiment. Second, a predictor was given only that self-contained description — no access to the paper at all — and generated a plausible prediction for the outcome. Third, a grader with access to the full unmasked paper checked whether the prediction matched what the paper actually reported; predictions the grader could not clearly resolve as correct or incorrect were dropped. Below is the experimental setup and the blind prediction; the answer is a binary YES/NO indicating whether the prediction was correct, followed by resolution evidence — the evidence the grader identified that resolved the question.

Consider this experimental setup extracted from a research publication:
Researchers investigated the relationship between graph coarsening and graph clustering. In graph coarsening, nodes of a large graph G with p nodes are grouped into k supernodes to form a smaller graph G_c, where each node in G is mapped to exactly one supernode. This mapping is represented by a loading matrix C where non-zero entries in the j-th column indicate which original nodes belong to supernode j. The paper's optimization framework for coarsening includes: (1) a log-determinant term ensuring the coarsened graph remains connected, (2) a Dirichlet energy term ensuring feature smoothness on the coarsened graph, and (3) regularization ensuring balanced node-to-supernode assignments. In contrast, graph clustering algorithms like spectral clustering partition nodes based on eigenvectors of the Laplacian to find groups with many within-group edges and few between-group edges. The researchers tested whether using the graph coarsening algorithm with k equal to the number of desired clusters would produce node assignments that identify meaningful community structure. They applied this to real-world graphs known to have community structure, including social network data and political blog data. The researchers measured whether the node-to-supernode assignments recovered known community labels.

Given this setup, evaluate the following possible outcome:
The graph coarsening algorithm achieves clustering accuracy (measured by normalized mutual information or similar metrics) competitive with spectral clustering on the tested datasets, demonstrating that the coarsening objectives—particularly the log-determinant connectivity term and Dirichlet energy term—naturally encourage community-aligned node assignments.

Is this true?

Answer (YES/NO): YES